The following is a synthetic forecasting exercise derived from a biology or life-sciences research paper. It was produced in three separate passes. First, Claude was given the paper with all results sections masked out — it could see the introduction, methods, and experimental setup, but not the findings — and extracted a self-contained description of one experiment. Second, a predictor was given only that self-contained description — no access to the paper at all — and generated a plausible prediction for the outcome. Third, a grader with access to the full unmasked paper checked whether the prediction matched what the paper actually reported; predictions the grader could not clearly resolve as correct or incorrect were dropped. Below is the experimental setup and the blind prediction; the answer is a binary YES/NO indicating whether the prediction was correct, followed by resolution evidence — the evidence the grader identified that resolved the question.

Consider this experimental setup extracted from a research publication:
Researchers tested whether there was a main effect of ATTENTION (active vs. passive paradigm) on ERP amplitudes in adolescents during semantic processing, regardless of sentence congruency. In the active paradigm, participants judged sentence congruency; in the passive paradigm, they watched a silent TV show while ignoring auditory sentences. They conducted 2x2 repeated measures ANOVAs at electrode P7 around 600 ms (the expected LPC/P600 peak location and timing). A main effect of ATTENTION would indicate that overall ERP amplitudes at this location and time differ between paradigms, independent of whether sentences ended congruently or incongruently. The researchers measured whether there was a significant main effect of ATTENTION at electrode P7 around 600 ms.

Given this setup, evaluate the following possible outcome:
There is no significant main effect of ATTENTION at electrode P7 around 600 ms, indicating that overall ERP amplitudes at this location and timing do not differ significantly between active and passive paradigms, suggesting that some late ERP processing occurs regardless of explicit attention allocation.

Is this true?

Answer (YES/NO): NO